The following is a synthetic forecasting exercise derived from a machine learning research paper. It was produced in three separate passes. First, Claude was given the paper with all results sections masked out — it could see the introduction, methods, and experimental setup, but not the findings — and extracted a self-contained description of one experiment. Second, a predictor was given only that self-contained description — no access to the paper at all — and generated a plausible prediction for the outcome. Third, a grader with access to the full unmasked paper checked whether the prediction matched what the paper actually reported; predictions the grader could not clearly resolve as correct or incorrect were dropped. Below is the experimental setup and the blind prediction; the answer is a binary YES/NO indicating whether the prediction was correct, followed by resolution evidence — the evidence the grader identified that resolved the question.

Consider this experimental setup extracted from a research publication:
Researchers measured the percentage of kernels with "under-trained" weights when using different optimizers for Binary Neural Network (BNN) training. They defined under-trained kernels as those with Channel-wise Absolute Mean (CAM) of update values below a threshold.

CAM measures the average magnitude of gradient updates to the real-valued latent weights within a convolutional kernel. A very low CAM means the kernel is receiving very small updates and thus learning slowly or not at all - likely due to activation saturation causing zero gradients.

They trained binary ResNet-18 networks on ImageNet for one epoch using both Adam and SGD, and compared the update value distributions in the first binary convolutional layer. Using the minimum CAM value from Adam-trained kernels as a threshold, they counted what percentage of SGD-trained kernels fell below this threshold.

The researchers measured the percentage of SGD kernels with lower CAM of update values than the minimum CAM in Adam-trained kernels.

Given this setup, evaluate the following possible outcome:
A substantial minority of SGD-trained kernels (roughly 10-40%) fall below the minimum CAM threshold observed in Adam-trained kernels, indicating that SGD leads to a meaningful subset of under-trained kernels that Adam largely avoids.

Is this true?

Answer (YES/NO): YES